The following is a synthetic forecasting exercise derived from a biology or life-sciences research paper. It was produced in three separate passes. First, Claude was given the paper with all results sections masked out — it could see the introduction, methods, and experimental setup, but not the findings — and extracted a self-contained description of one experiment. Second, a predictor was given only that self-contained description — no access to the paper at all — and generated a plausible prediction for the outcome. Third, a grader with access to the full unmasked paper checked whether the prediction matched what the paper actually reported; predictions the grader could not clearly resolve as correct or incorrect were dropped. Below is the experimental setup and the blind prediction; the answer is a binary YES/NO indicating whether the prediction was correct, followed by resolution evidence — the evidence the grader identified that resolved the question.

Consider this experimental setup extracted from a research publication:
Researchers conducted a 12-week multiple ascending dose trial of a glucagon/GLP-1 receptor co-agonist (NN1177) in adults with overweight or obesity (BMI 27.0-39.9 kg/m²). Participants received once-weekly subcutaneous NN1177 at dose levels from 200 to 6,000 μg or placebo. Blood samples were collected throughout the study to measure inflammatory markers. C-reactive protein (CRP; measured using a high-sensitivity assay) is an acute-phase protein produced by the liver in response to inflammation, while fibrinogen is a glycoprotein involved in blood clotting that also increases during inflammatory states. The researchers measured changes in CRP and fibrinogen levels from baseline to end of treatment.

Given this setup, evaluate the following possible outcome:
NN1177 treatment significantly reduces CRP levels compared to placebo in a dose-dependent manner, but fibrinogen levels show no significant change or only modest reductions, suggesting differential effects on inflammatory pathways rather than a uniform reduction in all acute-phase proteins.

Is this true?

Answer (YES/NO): NO